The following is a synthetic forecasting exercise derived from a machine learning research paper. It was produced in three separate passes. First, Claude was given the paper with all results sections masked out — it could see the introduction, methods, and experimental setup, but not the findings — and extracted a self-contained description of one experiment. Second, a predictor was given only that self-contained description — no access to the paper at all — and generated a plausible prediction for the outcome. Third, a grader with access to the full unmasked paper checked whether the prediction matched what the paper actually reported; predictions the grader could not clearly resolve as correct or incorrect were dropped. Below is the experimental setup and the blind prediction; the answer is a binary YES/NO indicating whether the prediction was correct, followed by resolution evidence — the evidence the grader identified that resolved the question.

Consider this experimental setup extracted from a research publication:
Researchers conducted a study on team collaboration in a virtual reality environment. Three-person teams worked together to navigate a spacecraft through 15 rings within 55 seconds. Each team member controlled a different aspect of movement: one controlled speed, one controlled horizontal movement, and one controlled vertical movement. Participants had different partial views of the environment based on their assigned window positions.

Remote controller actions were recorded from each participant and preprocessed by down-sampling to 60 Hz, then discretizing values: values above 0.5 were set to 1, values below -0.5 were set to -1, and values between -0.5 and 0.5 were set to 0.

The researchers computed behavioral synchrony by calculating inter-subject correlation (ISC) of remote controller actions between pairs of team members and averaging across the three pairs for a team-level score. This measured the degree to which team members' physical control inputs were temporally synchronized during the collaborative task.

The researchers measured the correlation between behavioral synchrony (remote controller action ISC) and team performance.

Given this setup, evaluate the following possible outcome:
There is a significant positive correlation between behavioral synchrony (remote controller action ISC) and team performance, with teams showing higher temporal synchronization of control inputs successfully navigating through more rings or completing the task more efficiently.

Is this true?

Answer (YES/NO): NO